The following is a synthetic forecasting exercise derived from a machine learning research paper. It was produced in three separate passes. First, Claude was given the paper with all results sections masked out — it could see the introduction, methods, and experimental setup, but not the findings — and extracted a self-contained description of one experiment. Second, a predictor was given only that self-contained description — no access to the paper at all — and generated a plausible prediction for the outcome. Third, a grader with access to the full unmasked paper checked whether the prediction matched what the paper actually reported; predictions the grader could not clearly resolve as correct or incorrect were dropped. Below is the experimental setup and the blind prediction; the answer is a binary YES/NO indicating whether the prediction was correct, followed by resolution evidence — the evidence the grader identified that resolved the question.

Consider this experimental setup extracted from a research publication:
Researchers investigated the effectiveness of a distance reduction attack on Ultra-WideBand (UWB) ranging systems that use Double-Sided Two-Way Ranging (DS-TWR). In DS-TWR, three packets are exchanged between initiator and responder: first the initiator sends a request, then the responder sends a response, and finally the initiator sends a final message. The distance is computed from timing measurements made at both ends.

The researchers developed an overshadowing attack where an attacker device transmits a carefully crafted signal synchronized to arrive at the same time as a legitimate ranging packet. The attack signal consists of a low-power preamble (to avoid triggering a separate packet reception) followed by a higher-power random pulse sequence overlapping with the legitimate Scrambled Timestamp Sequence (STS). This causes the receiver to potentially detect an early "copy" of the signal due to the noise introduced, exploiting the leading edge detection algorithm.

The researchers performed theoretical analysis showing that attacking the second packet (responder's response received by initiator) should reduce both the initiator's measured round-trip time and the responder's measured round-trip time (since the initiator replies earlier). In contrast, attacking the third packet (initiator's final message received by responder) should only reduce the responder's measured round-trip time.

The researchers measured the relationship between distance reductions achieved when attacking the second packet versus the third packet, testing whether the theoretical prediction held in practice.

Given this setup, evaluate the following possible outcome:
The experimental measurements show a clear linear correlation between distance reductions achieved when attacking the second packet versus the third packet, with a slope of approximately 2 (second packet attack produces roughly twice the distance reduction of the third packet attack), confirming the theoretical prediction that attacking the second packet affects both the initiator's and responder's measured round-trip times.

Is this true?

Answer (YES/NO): NO